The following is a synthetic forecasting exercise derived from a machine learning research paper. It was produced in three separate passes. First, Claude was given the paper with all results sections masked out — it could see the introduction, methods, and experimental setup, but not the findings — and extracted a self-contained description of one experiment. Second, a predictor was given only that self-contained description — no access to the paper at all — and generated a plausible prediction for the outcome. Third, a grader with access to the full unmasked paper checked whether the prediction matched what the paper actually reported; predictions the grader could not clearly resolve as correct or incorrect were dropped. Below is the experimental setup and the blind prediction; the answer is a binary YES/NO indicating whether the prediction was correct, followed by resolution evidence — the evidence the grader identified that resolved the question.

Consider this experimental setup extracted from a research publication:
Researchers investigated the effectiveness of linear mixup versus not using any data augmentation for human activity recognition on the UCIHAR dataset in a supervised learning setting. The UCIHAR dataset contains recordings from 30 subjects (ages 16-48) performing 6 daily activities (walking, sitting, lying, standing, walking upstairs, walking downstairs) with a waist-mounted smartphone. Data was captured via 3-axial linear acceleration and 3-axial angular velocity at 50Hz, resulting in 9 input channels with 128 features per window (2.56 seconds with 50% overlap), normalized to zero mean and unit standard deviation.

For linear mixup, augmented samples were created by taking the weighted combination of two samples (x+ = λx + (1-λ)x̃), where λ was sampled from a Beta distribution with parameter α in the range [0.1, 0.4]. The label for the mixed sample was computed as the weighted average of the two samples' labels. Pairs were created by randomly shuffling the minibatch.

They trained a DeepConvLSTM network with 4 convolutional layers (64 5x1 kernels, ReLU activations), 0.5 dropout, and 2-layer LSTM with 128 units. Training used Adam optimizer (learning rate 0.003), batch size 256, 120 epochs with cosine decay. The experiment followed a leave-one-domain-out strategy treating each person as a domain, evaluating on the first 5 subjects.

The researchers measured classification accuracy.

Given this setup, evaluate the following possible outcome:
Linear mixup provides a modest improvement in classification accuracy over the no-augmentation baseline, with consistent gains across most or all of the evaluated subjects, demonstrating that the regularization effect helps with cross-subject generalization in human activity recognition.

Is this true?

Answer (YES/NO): NO